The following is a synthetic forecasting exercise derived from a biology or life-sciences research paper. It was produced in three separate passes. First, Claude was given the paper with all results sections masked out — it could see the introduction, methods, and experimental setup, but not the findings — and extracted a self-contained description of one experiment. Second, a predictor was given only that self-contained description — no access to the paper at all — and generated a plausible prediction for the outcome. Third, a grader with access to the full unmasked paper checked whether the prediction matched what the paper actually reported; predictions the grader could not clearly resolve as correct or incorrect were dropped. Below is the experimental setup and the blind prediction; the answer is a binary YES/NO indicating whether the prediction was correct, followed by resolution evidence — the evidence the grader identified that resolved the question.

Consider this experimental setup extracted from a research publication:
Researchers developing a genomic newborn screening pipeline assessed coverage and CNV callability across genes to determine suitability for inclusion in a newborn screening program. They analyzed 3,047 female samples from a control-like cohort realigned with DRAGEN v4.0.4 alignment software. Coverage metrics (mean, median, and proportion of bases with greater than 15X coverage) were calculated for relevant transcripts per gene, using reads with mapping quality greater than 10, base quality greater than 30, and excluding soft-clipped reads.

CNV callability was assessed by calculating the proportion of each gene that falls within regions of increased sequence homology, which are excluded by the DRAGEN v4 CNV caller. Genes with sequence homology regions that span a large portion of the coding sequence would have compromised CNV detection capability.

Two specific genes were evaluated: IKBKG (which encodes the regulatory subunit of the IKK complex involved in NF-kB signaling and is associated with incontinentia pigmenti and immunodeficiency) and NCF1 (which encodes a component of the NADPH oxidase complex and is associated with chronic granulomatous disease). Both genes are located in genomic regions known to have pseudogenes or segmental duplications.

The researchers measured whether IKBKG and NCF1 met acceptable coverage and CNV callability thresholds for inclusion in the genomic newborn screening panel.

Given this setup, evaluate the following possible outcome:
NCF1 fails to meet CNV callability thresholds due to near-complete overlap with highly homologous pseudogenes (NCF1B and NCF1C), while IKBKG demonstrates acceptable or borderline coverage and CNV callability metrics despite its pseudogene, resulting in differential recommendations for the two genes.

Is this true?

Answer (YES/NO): NO